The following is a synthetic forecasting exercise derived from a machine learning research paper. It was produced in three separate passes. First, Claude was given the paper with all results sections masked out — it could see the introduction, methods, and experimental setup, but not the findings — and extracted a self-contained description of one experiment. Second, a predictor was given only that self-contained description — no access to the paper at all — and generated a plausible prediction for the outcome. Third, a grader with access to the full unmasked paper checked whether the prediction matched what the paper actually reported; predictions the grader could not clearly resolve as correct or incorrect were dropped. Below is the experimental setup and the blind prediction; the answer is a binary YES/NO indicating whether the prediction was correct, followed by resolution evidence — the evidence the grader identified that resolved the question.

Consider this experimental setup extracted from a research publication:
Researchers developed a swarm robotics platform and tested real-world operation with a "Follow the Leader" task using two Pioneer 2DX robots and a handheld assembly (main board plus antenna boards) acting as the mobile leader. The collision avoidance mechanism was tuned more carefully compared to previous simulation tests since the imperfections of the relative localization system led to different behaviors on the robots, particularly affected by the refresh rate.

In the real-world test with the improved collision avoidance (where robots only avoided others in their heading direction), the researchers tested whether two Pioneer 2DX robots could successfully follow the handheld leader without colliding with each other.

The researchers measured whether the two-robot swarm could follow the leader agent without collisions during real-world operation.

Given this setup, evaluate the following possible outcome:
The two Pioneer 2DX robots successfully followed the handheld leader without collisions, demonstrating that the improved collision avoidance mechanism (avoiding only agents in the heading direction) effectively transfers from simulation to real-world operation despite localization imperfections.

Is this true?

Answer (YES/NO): NO